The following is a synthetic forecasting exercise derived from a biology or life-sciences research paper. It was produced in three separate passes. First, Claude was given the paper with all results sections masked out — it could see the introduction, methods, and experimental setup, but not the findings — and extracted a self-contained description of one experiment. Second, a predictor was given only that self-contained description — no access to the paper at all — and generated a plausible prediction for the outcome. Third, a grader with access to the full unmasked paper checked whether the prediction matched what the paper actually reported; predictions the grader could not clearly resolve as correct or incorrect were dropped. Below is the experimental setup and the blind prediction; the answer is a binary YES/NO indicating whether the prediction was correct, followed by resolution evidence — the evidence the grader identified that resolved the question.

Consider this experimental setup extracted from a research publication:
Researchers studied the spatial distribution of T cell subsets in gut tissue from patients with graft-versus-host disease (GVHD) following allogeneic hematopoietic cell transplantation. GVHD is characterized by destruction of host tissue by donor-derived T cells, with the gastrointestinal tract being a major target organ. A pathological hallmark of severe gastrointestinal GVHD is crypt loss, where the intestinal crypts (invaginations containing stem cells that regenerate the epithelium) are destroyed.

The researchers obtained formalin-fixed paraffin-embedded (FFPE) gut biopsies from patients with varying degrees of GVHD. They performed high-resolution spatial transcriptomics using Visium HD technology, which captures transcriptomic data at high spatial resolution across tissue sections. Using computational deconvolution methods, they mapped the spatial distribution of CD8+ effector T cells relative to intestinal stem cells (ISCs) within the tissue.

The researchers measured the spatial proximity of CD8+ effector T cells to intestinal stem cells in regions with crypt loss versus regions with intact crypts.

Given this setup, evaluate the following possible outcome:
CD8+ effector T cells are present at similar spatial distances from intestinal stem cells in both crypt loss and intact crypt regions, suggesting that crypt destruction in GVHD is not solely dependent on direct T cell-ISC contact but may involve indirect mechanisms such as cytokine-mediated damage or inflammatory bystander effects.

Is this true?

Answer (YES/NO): NO